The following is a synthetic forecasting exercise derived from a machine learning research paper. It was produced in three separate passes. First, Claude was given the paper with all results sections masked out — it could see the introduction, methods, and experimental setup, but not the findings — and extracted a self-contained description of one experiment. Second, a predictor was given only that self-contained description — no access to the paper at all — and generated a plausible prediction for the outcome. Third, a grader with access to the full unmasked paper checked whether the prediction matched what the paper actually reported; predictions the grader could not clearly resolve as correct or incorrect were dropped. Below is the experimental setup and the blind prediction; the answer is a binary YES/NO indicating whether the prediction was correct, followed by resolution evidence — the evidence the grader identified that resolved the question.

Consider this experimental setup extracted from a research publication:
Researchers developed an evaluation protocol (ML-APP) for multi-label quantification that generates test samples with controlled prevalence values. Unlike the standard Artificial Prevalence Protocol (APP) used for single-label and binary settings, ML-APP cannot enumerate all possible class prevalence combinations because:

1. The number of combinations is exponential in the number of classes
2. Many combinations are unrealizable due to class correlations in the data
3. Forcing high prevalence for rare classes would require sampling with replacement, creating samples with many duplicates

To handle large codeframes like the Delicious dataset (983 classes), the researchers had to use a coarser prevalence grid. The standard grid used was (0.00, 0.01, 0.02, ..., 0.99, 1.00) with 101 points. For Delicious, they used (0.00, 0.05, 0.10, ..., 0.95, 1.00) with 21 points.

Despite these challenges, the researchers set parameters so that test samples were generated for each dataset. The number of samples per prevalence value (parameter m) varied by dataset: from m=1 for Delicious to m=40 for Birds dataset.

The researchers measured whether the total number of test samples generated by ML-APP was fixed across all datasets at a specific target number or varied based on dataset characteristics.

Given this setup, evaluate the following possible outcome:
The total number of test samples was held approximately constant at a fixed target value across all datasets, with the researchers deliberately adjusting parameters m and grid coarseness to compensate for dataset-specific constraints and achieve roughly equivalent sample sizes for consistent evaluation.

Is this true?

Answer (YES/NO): YES